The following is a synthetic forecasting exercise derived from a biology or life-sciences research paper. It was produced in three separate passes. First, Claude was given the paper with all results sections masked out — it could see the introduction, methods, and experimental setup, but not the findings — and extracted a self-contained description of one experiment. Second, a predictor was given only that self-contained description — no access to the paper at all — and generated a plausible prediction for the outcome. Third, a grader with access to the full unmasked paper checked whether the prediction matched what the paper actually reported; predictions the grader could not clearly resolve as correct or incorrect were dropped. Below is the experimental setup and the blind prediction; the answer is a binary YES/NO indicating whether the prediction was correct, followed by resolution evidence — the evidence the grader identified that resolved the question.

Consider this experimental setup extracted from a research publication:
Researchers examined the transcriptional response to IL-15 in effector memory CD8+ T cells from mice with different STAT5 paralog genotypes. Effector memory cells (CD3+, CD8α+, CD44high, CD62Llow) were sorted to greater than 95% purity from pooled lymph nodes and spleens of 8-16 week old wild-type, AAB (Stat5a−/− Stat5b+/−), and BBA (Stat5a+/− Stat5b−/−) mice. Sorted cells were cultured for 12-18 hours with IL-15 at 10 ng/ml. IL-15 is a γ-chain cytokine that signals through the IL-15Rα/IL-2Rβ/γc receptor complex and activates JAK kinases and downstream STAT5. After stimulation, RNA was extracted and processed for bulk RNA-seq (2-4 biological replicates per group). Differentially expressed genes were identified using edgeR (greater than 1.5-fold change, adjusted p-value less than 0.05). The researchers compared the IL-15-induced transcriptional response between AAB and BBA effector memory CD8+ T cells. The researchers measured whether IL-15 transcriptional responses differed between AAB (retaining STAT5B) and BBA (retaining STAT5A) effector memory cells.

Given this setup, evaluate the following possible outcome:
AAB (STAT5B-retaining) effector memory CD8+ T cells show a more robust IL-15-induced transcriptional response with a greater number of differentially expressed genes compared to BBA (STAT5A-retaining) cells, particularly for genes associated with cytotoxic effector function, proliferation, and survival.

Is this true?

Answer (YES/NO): NO